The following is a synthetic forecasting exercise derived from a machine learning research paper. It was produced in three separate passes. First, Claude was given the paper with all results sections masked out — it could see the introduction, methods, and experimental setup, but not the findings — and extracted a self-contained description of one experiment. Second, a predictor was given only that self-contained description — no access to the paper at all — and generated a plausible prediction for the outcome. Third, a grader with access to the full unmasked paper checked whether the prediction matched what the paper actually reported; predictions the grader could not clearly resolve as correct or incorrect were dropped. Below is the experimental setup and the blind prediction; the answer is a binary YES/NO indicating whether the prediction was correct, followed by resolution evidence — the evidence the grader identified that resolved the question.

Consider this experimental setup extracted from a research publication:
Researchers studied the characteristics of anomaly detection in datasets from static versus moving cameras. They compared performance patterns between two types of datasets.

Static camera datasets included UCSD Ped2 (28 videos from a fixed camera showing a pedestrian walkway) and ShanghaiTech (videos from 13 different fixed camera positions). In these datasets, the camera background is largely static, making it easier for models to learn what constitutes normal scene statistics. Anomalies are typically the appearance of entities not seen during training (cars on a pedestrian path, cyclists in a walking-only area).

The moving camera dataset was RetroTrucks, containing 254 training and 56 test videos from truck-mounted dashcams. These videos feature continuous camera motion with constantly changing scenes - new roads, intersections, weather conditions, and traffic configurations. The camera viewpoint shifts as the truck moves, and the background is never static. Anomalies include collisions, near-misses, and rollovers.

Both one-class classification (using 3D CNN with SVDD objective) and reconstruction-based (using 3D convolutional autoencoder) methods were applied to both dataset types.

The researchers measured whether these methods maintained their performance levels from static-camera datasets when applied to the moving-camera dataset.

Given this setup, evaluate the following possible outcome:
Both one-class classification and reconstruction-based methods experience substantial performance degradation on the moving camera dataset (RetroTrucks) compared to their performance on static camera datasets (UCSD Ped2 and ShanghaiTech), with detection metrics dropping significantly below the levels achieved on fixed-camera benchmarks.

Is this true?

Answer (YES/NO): NO